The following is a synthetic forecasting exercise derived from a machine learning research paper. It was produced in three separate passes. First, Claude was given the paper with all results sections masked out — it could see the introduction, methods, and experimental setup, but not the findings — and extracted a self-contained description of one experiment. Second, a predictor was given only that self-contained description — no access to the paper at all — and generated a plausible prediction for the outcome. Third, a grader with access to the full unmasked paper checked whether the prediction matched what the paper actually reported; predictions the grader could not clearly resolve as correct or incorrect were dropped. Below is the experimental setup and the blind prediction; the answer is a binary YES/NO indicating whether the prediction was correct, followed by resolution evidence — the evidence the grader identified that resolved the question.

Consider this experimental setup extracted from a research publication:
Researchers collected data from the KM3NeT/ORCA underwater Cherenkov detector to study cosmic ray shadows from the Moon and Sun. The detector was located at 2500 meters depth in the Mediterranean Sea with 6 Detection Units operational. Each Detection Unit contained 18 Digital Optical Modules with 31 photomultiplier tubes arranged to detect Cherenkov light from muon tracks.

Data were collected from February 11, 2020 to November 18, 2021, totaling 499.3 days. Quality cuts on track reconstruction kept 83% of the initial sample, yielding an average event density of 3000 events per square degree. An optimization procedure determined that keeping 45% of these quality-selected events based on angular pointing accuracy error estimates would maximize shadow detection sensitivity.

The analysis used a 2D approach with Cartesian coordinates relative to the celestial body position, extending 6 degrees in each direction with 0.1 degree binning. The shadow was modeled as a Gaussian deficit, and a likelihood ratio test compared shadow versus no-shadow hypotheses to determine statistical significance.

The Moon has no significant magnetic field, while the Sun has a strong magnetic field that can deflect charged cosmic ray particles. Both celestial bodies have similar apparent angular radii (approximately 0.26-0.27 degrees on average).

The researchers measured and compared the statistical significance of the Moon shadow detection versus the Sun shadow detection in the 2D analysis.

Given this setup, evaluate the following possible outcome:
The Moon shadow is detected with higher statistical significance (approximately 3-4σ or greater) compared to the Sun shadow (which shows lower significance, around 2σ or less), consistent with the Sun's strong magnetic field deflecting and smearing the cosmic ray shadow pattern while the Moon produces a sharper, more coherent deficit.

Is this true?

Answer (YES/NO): NO